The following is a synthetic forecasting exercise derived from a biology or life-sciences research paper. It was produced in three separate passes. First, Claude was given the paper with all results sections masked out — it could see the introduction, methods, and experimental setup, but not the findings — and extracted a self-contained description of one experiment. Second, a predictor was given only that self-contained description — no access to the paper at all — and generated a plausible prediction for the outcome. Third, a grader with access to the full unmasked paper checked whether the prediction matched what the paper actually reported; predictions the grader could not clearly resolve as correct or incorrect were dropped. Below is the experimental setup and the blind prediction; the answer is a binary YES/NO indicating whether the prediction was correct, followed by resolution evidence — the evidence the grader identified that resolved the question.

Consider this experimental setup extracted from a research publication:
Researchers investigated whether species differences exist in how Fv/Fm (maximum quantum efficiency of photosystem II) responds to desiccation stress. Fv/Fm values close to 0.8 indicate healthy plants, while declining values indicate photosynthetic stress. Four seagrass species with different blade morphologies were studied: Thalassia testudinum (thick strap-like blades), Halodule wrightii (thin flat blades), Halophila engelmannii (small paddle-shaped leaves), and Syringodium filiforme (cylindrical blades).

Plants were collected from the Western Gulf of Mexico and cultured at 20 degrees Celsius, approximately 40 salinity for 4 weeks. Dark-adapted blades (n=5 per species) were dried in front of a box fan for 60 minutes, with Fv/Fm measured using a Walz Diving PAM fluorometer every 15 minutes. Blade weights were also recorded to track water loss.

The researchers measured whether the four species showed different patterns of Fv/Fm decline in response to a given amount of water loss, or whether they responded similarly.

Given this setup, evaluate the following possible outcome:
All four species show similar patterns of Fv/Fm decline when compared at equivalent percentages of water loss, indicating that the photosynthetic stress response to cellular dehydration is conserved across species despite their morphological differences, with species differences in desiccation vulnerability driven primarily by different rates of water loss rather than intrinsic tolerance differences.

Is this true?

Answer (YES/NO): NO